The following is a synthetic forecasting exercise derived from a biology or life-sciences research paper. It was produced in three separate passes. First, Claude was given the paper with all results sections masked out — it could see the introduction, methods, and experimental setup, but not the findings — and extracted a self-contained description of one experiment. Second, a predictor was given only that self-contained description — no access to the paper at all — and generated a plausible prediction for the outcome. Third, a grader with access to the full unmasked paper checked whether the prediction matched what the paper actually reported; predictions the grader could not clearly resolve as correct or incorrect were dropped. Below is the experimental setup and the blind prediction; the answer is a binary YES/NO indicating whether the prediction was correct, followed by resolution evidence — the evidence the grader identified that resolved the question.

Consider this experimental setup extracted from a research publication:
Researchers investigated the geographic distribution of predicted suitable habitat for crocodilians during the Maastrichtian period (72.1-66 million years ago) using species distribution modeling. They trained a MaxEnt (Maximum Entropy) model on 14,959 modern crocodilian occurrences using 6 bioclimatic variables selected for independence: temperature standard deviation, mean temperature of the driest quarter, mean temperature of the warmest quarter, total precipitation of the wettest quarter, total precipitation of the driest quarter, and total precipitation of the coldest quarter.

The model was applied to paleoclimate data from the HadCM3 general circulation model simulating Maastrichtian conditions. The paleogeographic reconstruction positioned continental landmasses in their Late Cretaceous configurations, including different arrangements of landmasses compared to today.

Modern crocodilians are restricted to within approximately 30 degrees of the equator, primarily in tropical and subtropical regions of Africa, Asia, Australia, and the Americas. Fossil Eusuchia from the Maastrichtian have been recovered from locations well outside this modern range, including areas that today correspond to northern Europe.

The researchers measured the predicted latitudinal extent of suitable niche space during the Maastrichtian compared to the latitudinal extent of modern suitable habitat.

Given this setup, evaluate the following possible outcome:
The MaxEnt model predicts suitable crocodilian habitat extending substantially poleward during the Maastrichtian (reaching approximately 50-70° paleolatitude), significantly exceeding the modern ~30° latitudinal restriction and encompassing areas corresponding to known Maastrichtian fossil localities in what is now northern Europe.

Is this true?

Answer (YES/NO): NO